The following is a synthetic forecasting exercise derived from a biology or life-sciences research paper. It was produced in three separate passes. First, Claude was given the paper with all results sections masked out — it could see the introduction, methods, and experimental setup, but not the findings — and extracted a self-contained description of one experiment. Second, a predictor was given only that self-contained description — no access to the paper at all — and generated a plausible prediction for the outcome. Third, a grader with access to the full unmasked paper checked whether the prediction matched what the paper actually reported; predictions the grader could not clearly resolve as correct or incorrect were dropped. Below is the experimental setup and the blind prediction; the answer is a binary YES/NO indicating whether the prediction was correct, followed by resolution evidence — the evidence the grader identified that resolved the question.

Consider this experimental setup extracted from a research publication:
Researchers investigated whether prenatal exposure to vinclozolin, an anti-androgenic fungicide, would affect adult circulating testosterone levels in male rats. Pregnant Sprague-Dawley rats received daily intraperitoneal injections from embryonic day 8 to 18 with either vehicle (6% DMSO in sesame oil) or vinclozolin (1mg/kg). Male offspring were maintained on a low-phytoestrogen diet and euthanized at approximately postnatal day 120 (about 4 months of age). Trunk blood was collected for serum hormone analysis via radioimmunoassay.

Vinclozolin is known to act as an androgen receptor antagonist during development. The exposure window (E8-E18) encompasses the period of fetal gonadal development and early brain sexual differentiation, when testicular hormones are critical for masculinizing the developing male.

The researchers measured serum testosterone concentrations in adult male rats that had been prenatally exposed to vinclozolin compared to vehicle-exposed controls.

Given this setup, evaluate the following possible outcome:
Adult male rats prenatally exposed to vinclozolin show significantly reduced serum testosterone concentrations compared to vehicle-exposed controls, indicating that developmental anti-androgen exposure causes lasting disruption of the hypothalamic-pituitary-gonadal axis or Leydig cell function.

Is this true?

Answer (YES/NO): NO